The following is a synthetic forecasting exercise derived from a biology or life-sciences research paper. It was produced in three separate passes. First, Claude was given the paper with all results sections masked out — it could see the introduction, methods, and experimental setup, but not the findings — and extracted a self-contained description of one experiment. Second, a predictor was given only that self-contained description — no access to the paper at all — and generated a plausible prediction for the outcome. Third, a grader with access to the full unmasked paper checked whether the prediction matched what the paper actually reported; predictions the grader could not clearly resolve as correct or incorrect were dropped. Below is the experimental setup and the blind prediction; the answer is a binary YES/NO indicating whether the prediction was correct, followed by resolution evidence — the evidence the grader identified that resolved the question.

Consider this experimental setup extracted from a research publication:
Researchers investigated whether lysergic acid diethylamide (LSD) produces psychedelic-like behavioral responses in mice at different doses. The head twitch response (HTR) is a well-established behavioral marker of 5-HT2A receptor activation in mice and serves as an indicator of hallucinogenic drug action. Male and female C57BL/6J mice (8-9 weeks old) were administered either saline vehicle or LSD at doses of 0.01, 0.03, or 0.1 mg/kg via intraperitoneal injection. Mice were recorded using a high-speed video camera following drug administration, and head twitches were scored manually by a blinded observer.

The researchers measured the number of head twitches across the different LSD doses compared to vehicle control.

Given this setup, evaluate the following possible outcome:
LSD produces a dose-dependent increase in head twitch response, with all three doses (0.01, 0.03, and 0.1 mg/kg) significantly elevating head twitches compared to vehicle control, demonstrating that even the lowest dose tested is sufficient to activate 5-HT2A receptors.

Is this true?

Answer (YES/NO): NO